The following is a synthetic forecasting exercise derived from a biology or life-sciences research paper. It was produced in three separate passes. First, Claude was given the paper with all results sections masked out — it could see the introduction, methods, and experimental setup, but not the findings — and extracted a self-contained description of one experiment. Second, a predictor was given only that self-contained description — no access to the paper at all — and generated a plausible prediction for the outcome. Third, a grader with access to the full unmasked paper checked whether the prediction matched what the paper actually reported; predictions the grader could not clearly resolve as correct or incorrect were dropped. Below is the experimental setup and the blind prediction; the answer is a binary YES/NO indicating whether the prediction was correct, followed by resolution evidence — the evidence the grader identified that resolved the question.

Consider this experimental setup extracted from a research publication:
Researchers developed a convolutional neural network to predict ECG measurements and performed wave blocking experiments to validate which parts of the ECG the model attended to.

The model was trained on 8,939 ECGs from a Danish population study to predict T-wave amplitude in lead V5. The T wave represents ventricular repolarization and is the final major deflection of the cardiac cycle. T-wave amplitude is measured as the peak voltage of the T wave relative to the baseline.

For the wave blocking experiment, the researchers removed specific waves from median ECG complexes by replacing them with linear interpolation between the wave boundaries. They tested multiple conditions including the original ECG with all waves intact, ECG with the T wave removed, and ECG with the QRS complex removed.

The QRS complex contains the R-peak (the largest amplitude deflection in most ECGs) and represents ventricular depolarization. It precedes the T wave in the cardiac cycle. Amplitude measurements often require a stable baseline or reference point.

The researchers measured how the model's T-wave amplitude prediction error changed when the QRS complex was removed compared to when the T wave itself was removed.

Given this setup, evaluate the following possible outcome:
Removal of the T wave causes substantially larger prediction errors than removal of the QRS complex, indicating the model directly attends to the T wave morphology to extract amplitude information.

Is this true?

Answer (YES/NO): YES